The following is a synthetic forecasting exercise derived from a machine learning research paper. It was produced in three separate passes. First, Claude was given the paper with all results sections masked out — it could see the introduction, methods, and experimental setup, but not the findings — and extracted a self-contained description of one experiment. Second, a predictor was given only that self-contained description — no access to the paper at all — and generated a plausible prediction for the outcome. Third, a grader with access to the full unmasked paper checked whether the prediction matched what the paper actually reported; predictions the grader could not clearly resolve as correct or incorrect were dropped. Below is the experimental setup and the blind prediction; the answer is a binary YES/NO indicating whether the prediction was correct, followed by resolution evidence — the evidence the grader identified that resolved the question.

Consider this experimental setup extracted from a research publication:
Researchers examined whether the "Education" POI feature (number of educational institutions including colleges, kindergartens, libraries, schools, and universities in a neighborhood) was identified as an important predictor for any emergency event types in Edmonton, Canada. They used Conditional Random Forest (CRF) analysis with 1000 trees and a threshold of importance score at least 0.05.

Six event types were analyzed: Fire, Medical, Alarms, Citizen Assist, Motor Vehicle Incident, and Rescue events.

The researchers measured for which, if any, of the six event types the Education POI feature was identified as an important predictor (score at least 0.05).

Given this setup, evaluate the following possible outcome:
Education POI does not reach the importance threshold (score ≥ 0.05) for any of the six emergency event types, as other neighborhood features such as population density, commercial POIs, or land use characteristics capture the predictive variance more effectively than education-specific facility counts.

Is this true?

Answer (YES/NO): NO